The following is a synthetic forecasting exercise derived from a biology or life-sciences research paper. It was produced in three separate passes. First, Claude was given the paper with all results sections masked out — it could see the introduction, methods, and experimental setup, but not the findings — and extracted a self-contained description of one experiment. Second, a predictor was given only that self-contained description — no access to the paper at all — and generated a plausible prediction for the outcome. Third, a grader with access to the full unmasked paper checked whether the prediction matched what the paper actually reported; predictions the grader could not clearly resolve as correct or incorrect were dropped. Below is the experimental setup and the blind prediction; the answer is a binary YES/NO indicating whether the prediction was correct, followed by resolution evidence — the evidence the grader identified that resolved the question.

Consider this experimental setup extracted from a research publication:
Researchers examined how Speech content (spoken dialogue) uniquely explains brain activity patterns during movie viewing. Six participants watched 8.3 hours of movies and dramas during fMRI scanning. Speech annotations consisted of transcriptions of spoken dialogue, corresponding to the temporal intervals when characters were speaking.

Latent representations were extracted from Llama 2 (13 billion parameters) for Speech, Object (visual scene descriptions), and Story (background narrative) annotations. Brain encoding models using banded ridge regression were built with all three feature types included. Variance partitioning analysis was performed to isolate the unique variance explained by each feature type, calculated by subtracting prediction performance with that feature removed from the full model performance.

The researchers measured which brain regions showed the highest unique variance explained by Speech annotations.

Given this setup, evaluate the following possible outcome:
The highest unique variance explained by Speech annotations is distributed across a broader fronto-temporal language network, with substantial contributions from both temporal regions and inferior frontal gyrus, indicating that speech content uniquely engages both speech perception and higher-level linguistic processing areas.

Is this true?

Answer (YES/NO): NO